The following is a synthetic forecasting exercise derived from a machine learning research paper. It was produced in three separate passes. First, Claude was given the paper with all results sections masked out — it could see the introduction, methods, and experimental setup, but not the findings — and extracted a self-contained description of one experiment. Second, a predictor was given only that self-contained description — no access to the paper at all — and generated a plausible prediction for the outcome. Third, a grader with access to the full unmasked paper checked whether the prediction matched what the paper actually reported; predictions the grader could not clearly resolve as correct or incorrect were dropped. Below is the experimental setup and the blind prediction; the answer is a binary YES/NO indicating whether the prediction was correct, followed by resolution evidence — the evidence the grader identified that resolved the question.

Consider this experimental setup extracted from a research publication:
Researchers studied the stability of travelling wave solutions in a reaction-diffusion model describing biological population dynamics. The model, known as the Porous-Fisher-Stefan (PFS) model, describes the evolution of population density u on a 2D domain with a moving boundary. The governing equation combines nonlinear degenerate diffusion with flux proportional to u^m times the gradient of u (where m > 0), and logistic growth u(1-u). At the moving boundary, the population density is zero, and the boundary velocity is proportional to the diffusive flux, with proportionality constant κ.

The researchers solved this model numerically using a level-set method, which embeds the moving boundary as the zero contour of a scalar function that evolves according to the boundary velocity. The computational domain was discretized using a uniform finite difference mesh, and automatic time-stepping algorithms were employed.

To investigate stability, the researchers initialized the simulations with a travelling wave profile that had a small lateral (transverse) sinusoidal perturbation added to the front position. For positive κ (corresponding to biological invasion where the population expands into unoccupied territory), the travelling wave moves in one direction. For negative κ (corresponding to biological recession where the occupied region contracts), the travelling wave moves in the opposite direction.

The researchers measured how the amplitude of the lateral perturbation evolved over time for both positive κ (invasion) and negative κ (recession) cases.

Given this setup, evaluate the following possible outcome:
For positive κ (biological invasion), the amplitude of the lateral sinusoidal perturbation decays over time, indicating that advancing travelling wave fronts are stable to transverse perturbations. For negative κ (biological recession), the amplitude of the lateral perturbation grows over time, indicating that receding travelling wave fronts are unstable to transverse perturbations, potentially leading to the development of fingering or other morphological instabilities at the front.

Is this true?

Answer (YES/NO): YES